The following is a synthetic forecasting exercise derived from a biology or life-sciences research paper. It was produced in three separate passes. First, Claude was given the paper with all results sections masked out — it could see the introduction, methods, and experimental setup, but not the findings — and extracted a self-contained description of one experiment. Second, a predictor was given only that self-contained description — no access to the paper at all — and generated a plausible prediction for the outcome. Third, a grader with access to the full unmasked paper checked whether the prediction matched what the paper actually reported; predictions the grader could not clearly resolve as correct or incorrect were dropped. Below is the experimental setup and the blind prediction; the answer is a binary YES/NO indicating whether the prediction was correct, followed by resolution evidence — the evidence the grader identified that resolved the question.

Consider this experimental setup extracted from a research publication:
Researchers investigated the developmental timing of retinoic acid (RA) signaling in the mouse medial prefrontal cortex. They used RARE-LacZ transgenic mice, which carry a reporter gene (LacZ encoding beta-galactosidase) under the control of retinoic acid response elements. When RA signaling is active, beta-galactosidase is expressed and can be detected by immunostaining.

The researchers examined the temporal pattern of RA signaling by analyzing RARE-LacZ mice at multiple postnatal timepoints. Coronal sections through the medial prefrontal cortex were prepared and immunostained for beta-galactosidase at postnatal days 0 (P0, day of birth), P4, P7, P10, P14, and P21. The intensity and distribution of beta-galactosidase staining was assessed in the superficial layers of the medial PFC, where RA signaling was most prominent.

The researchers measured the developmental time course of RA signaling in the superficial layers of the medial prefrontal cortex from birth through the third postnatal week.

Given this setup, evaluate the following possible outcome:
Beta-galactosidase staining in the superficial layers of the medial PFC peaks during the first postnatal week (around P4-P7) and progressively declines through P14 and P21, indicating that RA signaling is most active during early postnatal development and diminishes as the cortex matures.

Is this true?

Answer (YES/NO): NO